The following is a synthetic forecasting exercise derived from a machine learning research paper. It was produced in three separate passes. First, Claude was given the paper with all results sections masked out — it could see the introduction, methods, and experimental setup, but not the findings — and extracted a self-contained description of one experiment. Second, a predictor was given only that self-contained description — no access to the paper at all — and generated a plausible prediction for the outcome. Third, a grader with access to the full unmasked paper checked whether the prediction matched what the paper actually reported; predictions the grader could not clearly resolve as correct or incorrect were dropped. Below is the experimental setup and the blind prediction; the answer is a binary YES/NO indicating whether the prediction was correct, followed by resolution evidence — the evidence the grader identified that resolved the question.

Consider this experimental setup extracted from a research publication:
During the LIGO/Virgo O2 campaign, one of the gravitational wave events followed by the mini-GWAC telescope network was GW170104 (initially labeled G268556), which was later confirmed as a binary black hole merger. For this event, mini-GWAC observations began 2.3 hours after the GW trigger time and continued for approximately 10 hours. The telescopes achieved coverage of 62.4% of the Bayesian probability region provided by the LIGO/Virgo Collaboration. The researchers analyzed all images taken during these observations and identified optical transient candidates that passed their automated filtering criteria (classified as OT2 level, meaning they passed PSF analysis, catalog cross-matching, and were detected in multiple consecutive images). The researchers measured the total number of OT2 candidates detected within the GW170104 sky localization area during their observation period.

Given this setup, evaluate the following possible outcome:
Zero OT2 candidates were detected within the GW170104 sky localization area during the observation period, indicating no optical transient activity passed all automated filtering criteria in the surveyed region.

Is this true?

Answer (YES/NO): NO